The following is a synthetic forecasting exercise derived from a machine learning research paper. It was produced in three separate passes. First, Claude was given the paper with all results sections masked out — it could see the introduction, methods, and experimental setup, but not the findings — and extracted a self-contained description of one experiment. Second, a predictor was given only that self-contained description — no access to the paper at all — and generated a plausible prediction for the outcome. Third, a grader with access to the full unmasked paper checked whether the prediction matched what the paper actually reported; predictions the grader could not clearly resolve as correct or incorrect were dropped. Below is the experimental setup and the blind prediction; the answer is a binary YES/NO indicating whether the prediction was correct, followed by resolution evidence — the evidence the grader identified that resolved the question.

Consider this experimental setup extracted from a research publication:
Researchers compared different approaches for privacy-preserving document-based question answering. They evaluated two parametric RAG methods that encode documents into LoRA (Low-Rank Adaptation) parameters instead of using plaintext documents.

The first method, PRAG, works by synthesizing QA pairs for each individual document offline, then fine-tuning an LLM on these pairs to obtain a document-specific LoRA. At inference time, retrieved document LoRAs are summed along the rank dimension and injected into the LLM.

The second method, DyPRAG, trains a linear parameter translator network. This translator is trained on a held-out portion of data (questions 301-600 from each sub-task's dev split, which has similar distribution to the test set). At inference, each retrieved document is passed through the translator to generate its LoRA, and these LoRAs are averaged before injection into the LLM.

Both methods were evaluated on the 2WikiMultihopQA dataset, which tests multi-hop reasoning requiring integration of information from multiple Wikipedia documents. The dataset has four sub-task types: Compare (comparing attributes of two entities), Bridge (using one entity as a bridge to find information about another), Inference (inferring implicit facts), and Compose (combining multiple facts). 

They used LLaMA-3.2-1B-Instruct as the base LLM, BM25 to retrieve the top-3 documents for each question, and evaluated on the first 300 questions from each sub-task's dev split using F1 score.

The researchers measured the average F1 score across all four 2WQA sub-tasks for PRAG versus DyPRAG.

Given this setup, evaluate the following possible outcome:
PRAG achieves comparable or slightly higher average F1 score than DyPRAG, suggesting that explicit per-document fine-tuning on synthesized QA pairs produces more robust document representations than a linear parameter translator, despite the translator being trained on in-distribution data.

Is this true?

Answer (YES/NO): NO